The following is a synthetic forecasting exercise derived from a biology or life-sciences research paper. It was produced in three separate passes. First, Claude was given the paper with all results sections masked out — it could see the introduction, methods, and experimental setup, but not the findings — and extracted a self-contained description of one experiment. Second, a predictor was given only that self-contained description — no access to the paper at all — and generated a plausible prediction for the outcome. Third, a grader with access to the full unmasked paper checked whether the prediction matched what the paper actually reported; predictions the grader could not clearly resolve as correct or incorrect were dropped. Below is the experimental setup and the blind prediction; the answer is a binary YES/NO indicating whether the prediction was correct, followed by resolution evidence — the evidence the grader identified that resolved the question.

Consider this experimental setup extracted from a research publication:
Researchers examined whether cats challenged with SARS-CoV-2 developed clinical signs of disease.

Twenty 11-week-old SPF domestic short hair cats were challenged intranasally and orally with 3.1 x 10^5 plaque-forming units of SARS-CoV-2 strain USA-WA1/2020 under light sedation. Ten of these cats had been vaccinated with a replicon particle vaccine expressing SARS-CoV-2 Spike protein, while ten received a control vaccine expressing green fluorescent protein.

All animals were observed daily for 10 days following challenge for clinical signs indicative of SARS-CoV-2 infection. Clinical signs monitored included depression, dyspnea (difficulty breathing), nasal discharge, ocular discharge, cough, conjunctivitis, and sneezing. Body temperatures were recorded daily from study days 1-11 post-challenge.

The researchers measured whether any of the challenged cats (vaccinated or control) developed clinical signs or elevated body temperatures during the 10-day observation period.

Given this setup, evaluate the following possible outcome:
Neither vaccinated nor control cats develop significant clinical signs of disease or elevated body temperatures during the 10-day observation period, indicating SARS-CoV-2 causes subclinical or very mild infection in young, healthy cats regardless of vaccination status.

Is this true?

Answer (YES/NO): YES